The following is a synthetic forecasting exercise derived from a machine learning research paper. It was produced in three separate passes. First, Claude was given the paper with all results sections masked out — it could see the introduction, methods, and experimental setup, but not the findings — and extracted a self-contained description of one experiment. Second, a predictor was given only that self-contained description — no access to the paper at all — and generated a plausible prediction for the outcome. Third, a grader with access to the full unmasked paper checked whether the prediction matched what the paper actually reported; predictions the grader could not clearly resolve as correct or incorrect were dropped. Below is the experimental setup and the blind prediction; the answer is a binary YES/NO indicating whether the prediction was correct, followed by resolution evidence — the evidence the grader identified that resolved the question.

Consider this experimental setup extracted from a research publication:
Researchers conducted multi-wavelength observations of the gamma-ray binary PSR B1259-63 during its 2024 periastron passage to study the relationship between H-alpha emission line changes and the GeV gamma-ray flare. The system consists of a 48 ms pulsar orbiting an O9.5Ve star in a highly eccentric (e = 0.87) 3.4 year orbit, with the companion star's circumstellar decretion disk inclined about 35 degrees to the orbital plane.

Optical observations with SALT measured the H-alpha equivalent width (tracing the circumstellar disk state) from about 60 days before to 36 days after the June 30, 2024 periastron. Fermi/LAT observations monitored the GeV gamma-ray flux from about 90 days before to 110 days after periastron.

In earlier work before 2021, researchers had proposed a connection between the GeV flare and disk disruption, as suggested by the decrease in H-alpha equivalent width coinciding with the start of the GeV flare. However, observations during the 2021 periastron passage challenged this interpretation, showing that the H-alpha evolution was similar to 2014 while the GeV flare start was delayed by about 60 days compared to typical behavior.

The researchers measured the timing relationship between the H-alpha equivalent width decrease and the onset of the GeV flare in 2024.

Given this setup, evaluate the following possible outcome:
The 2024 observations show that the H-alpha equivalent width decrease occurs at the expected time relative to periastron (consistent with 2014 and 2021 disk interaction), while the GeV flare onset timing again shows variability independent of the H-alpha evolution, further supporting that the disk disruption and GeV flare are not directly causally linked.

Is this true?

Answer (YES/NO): NO